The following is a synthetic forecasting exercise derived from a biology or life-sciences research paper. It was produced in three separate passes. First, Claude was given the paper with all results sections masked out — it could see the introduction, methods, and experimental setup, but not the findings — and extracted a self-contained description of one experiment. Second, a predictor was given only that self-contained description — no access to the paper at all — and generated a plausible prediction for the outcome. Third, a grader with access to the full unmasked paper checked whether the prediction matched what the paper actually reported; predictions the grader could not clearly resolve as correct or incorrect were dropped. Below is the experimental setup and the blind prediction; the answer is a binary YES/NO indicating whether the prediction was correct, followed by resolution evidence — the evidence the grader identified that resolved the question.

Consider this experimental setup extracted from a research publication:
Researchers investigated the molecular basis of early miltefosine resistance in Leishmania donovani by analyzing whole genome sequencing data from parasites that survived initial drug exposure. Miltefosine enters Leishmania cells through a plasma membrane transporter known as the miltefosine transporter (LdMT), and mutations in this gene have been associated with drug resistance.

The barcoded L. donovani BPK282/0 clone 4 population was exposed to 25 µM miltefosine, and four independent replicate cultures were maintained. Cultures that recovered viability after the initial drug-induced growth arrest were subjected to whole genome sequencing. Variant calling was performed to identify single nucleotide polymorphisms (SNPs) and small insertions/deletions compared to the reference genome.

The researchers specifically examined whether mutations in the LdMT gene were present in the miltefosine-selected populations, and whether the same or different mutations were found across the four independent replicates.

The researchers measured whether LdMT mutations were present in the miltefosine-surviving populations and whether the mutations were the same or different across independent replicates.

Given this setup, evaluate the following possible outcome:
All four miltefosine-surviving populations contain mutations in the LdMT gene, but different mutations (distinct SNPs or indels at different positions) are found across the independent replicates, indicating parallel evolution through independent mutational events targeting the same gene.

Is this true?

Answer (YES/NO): NO